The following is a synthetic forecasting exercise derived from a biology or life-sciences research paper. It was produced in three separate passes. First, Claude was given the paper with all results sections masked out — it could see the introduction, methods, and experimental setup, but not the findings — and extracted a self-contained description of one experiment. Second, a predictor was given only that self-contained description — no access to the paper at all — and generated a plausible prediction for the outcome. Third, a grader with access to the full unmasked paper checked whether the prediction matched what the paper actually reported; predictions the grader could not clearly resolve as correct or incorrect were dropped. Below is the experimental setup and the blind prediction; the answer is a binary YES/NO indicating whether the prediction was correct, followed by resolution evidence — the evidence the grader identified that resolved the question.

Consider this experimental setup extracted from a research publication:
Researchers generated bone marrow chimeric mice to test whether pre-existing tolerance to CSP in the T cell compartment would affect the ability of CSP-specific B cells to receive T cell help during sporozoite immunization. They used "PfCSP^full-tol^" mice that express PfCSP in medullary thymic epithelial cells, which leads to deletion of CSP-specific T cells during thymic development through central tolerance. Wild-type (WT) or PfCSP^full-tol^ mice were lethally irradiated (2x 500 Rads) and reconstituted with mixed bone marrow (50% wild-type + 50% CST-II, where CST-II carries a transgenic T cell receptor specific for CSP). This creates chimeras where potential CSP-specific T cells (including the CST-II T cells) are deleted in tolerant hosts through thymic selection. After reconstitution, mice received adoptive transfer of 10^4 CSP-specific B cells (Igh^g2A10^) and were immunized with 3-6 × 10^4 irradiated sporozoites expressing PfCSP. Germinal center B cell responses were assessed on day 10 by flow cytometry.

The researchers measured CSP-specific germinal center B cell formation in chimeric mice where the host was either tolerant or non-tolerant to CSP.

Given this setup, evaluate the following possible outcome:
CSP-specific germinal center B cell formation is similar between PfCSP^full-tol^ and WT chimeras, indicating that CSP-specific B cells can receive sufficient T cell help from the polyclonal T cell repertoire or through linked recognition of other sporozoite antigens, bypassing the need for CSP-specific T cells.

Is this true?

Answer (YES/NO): NO